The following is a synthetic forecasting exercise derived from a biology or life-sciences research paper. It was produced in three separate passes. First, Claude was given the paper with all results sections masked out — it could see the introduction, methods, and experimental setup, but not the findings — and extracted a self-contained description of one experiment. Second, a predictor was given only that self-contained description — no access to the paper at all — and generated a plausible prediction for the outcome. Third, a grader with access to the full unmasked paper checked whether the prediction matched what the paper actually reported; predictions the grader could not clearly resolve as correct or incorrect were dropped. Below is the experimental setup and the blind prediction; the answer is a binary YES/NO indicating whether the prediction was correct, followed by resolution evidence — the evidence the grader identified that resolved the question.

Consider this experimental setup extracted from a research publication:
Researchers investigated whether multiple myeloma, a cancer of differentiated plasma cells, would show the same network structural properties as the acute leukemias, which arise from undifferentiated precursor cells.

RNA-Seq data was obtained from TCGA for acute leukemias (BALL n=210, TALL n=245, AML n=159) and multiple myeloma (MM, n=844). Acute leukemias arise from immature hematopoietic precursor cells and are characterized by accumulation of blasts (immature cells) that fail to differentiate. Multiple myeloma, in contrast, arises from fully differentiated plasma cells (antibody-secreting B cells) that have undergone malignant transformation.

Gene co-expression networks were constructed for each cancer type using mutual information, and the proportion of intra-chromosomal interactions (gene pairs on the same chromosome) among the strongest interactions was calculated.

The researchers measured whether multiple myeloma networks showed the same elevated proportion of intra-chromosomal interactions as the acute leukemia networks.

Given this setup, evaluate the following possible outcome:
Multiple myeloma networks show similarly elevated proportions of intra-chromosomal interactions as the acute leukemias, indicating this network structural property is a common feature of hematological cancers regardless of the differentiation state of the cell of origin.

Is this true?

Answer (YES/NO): NO